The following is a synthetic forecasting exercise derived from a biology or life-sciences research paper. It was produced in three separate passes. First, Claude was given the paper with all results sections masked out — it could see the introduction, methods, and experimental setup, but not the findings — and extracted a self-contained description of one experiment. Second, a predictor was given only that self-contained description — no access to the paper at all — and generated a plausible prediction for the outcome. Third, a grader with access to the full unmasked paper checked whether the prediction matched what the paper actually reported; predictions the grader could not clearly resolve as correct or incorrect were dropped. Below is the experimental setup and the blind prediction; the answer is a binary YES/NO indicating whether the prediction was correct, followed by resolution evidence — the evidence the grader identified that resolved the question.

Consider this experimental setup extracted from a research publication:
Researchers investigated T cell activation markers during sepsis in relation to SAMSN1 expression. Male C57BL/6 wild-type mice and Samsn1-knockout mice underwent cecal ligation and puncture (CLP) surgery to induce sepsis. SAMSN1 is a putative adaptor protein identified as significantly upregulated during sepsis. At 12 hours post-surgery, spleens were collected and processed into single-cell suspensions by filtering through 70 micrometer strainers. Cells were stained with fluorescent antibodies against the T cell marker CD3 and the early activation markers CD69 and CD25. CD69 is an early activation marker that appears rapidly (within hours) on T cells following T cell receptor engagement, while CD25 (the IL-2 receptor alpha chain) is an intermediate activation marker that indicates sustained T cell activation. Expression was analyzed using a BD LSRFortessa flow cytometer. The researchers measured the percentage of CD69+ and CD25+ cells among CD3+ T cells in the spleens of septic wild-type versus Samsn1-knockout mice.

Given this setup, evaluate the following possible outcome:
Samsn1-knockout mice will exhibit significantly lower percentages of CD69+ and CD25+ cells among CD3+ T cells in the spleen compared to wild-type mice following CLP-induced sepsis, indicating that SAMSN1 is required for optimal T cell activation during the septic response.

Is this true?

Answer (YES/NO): NO